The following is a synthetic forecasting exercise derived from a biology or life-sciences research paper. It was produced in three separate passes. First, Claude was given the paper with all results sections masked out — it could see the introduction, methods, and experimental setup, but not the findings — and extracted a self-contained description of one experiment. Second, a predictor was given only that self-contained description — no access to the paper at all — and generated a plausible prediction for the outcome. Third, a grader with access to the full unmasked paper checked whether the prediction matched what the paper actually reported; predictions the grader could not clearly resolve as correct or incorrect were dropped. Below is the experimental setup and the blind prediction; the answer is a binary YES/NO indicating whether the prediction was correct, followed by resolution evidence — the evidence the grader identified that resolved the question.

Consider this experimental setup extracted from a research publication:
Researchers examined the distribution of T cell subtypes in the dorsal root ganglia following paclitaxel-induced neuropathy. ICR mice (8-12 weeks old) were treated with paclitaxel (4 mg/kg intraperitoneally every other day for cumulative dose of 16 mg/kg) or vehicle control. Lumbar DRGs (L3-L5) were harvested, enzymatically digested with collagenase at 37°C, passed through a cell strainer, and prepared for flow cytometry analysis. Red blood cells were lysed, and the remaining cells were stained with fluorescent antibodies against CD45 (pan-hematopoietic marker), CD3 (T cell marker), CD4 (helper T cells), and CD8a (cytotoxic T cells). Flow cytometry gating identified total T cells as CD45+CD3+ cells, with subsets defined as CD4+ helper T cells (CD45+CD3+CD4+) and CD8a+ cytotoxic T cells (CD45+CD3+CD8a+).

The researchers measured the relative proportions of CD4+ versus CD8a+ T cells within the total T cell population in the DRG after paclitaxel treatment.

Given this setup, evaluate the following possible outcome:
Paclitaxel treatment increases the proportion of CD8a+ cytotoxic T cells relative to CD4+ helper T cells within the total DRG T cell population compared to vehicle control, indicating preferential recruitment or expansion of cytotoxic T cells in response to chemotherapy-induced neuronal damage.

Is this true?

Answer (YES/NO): NO